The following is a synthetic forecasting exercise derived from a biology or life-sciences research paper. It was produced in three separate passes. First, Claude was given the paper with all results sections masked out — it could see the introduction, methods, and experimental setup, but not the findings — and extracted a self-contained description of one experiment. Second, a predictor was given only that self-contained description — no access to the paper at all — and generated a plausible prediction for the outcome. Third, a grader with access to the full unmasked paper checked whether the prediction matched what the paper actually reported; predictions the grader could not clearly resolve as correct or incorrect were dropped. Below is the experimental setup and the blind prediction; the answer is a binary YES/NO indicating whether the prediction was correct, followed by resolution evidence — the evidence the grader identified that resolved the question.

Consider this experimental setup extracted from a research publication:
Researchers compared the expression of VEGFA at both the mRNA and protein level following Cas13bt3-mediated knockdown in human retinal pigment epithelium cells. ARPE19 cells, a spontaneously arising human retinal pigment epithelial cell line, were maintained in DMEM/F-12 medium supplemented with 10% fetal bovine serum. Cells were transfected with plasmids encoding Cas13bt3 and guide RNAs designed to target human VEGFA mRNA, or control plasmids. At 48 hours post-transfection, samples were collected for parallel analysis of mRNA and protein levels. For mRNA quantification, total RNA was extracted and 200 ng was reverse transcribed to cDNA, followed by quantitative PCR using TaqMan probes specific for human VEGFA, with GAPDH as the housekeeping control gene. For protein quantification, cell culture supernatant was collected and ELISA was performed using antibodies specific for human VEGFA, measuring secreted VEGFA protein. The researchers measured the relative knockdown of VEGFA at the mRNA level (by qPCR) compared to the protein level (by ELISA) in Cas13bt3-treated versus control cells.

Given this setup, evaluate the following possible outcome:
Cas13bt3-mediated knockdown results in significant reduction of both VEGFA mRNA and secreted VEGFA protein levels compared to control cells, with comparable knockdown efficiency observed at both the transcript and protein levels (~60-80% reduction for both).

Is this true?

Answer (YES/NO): NO